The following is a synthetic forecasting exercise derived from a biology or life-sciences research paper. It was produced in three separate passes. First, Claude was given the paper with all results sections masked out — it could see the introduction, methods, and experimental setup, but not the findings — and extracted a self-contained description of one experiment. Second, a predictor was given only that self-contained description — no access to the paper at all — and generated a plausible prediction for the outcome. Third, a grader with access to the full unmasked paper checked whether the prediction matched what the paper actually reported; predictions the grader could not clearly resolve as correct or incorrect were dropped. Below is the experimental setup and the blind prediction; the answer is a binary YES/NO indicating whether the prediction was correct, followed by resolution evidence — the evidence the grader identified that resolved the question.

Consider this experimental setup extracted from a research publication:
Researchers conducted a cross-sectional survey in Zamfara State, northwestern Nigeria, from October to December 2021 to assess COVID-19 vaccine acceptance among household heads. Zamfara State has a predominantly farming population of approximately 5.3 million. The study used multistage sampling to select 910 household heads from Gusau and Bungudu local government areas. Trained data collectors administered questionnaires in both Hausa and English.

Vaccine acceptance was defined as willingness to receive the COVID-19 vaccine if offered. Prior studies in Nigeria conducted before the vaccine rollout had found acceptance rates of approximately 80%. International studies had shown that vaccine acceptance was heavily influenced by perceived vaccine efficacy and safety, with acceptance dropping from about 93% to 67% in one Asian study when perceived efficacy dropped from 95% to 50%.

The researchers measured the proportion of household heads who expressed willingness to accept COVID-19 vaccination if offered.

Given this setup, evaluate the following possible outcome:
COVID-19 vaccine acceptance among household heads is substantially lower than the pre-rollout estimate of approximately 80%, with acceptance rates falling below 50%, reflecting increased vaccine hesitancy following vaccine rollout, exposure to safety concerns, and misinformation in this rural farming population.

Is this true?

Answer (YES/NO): NO